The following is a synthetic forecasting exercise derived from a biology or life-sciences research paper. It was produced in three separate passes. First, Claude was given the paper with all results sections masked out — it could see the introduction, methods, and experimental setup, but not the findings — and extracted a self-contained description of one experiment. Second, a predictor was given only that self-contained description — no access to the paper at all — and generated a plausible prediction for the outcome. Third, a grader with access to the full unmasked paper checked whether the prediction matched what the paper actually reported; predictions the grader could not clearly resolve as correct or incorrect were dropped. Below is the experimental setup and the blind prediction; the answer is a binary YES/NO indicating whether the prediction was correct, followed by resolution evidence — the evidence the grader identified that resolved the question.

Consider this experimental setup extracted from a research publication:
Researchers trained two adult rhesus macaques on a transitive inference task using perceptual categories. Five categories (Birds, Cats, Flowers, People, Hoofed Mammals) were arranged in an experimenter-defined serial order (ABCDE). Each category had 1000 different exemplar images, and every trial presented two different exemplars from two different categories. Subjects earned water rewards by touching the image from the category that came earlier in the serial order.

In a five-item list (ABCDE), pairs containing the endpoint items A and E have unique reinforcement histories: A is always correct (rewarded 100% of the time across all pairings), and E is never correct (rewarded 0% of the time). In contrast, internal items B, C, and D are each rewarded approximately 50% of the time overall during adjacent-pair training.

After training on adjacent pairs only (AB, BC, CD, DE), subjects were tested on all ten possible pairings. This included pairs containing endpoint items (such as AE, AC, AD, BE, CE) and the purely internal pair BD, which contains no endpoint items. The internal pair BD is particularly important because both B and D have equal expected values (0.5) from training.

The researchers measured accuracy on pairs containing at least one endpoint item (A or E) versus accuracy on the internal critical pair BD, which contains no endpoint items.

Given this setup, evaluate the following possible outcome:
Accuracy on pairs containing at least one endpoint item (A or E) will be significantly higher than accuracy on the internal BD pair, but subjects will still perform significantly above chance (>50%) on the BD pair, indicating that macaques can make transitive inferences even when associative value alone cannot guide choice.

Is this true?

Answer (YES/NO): NO